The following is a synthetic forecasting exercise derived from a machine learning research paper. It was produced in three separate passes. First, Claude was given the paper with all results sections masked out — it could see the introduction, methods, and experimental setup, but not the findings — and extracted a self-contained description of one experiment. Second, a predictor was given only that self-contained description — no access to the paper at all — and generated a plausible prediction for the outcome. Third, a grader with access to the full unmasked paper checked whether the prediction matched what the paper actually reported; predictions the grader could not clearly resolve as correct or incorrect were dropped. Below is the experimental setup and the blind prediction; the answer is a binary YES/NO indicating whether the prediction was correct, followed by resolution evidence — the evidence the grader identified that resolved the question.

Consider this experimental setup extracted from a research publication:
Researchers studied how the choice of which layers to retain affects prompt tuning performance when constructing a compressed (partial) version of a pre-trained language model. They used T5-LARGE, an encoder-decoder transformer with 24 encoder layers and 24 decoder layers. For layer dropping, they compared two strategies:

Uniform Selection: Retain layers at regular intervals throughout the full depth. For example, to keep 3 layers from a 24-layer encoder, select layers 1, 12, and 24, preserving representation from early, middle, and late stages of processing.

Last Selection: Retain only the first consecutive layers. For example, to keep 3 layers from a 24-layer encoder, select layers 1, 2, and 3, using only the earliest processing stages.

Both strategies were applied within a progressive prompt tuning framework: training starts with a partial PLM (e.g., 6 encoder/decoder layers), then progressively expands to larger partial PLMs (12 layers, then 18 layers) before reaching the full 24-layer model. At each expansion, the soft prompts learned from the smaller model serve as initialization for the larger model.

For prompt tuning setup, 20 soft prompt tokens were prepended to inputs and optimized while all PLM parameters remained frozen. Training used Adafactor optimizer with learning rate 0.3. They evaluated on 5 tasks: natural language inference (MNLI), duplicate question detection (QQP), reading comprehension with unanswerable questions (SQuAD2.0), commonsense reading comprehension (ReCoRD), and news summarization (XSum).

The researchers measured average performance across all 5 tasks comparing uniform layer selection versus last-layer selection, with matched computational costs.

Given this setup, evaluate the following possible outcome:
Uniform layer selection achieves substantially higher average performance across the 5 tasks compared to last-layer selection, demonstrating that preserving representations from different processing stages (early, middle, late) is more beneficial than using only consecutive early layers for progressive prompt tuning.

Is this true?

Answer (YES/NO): NO